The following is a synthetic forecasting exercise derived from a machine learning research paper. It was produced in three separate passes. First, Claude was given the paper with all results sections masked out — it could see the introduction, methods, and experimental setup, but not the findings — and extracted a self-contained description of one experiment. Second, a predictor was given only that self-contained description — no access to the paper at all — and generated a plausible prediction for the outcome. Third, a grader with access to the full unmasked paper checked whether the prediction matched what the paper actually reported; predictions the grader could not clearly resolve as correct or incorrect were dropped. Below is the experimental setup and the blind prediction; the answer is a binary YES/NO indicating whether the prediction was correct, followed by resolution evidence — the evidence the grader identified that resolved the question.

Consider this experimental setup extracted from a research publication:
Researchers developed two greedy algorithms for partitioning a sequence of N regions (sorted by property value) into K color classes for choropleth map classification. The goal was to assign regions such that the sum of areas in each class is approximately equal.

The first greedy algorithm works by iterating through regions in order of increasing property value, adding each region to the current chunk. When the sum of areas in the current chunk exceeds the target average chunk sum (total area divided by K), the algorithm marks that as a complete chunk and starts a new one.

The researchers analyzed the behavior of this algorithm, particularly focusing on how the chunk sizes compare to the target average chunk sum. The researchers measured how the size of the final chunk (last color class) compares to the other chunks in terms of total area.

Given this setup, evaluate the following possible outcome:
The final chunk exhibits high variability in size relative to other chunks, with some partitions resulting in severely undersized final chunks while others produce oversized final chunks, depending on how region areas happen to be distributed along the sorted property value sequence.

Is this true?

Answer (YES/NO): NO